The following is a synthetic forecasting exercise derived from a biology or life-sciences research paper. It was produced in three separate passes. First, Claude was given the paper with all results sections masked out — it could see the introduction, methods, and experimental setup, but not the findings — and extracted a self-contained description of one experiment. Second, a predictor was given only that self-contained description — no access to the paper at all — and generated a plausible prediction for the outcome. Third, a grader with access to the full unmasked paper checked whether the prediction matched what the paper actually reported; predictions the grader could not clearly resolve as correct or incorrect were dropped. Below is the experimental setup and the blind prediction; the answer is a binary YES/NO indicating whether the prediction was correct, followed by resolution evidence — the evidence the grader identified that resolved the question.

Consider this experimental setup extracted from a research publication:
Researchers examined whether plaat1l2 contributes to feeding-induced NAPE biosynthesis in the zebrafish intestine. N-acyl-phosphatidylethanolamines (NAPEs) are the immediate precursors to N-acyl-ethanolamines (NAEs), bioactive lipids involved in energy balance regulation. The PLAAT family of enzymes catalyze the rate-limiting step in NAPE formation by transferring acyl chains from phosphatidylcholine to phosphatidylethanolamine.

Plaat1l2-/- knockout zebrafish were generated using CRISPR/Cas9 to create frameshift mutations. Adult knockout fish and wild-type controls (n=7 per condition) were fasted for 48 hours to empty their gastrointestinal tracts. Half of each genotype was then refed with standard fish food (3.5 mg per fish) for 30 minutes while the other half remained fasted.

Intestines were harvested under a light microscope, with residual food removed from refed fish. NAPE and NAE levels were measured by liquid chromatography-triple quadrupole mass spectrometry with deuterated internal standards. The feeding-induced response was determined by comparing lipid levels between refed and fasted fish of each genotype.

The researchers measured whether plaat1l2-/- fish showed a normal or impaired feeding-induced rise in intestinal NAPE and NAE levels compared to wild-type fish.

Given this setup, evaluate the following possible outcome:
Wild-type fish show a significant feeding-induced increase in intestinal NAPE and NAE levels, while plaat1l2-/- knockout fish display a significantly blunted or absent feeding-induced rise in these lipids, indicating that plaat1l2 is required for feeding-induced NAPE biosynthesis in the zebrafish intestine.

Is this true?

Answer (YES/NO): NO